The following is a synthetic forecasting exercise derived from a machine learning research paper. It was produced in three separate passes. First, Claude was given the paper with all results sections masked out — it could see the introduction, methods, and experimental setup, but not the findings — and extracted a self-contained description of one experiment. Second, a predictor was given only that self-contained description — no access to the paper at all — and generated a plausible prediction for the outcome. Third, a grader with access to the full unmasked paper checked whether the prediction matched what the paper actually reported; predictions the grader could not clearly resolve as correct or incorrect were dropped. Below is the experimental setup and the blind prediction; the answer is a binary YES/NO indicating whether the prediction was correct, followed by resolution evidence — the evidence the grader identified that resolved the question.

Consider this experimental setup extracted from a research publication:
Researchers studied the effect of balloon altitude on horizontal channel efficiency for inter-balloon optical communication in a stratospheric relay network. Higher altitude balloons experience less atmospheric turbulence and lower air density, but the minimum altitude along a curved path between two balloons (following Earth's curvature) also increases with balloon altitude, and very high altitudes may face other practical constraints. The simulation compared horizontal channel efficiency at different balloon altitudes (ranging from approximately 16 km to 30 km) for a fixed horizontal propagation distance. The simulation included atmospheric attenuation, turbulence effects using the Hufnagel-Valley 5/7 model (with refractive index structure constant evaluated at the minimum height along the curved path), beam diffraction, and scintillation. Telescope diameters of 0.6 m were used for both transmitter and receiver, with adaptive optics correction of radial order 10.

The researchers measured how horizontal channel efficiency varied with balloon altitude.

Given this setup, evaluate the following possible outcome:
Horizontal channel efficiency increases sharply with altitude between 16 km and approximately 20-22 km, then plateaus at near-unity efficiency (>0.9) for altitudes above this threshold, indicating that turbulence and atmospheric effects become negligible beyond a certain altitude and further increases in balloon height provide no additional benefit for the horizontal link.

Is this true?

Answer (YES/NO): NO